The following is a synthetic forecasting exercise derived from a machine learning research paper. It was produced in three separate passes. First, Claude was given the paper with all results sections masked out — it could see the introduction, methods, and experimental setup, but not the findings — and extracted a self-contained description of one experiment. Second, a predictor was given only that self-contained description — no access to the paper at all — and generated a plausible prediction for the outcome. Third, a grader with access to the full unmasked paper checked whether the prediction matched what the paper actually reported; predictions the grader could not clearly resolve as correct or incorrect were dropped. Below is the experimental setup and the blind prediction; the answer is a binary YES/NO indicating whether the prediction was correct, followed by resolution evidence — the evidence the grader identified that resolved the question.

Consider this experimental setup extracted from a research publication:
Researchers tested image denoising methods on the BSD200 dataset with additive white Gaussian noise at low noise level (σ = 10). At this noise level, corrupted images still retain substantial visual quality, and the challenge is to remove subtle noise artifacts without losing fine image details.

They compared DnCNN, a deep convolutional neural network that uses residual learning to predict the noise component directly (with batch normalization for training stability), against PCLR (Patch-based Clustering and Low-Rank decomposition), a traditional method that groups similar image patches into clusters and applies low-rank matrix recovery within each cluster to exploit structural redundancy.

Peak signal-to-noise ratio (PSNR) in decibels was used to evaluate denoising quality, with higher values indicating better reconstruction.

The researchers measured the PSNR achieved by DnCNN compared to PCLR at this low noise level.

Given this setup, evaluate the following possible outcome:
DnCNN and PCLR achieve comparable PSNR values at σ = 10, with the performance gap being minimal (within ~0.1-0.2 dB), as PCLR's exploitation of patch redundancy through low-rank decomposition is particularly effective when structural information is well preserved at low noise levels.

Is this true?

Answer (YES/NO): YES